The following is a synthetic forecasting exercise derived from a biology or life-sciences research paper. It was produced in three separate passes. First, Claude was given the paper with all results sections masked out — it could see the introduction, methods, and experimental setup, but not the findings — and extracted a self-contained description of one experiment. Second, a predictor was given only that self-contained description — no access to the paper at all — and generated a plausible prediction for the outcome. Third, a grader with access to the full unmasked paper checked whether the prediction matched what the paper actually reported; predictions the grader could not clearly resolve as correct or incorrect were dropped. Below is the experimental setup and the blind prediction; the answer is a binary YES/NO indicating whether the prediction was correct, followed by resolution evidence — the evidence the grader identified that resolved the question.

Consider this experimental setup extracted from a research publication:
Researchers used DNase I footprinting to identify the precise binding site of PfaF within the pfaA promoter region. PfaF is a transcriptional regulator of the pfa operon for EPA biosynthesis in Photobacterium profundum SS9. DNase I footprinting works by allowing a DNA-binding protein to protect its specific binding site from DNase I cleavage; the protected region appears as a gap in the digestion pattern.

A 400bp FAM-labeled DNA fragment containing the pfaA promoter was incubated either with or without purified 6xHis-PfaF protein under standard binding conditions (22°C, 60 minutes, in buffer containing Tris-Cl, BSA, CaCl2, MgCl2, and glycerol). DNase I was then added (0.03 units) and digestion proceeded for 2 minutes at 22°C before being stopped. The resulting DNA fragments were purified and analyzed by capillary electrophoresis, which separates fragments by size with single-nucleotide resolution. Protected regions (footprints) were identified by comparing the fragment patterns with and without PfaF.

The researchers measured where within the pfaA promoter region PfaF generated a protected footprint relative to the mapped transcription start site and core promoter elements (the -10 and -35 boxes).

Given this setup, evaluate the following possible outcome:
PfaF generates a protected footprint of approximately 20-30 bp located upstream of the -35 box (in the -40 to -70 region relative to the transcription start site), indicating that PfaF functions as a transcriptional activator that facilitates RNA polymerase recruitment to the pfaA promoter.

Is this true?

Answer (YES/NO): NO